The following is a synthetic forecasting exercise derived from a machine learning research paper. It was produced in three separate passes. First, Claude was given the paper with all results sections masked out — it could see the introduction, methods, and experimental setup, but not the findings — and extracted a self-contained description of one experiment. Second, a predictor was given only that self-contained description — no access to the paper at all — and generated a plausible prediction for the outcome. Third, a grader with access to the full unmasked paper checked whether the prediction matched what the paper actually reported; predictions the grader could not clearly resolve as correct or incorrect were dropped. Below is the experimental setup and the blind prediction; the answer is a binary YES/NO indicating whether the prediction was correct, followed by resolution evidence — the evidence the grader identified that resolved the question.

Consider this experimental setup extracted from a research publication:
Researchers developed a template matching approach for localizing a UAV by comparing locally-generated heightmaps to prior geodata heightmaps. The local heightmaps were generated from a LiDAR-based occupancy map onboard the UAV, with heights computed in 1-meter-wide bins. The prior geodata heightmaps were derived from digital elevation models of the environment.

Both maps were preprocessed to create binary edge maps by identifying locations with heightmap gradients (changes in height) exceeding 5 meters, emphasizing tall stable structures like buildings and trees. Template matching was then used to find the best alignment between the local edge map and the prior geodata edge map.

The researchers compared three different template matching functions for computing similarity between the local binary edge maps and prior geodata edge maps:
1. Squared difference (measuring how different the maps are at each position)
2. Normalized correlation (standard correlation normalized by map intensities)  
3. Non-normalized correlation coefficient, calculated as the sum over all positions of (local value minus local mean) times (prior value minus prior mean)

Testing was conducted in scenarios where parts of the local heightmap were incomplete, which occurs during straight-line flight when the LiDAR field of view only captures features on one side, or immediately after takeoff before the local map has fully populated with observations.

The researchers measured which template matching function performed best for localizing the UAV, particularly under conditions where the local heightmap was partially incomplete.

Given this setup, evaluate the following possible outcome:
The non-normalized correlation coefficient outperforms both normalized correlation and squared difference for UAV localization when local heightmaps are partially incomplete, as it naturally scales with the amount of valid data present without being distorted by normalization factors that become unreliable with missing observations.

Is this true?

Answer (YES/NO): YES